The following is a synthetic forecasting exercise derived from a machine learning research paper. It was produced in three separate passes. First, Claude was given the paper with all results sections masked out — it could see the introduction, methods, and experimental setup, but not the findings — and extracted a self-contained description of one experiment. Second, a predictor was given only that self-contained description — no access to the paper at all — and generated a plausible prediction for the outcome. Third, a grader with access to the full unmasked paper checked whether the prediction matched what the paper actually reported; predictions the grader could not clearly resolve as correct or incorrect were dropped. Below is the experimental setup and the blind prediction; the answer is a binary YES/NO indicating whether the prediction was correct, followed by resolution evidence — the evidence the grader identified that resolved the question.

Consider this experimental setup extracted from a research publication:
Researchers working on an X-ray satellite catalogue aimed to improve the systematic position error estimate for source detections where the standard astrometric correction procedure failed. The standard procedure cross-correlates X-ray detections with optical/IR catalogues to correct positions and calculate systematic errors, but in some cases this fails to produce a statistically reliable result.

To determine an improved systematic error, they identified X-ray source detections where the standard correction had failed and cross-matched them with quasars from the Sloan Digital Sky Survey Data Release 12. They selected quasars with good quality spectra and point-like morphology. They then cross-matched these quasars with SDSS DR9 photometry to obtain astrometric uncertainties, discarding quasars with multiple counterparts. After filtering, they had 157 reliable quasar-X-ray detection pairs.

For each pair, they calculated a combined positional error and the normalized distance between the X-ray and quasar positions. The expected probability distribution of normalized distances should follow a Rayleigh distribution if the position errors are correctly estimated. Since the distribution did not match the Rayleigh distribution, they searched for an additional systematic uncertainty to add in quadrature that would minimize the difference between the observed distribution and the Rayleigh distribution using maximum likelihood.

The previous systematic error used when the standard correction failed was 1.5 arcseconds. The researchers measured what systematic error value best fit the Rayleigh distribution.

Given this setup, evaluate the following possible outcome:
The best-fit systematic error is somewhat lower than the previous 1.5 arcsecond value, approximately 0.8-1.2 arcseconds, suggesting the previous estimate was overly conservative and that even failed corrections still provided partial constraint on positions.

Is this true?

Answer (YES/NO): NO